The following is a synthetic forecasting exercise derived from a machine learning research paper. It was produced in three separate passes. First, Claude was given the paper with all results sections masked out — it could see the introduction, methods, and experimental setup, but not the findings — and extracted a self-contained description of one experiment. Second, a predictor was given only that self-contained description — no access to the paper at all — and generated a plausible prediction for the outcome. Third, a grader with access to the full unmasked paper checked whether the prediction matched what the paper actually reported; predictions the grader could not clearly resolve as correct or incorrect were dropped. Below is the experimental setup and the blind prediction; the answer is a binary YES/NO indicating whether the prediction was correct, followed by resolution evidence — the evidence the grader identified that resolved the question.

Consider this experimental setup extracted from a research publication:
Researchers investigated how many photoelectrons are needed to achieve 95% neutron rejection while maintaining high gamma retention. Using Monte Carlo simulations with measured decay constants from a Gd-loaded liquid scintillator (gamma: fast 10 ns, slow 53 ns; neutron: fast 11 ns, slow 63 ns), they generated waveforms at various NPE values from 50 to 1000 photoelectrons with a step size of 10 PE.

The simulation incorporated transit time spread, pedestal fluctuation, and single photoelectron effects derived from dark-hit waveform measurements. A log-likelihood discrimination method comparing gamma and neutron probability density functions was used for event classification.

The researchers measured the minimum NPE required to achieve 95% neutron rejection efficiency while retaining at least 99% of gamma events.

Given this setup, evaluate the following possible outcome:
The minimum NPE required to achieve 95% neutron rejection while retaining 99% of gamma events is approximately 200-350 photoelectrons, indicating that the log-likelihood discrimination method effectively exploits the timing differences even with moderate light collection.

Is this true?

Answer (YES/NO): NO